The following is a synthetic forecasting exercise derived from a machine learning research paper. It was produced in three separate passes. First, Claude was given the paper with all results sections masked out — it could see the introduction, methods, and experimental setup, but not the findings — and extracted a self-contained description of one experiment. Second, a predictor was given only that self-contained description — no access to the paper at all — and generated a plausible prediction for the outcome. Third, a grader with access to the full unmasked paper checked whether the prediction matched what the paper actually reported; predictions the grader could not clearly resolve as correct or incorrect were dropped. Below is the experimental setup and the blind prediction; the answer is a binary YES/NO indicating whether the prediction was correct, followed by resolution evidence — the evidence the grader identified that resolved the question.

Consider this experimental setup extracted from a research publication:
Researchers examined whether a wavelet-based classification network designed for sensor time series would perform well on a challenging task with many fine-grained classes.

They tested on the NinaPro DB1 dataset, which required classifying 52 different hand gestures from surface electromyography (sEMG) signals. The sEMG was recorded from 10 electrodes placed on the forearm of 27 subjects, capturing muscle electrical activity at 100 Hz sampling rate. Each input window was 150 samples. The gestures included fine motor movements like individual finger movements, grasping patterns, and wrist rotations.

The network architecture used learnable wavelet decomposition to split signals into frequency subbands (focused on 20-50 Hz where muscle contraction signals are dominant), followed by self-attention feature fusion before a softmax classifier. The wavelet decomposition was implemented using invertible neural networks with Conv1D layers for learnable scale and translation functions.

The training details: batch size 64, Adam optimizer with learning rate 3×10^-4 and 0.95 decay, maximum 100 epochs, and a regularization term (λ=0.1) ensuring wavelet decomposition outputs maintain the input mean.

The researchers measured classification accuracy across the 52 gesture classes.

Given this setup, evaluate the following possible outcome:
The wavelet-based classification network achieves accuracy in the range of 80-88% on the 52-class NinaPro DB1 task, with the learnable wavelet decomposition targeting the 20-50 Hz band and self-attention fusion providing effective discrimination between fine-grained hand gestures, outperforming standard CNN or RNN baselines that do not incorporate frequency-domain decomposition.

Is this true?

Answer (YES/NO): NO